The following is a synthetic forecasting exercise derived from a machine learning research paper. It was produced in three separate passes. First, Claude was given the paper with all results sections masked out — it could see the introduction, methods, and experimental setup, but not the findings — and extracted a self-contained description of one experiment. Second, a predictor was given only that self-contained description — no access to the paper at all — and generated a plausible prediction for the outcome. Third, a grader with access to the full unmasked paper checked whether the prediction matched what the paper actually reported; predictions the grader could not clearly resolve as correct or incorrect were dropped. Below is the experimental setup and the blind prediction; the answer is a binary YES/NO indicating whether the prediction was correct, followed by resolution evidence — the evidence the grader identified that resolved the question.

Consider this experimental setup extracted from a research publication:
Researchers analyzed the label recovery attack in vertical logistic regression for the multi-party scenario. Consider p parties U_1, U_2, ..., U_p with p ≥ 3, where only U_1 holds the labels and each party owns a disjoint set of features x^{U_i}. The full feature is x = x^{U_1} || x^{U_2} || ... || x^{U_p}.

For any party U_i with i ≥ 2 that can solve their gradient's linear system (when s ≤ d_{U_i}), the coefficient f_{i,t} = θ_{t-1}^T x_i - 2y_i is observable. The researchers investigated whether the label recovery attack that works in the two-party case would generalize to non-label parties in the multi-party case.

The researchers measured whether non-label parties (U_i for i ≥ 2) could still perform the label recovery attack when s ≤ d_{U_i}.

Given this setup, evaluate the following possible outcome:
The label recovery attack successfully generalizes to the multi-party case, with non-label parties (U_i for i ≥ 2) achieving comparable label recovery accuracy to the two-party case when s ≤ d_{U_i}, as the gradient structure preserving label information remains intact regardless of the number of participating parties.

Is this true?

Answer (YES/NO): YES